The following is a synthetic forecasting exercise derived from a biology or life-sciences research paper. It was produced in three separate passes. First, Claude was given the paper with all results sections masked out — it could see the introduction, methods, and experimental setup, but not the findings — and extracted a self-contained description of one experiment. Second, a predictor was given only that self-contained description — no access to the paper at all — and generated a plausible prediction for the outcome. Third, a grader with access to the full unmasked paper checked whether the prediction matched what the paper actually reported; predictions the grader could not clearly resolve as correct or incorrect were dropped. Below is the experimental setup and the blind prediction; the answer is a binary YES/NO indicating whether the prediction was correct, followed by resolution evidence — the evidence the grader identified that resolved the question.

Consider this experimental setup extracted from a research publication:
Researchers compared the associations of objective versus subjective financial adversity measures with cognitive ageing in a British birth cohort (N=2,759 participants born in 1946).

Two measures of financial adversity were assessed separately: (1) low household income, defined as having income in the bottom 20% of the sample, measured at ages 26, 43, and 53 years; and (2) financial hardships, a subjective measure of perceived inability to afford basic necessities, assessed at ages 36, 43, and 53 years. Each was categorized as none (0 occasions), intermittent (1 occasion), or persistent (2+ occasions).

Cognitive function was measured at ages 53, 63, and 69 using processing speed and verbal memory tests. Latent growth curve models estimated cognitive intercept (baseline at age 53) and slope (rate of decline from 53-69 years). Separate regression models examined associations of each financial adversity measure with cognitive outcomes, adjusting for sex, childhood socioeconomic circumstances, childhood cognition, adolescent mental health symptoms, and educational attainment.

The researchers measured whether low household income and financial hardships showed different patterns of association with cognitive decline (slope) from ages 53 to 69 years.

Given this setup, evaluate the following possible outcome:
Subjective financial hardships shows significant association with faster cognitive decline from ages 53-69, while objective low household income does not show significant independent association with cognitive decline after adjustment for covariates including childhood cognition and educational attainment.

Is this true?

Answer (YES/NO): NO